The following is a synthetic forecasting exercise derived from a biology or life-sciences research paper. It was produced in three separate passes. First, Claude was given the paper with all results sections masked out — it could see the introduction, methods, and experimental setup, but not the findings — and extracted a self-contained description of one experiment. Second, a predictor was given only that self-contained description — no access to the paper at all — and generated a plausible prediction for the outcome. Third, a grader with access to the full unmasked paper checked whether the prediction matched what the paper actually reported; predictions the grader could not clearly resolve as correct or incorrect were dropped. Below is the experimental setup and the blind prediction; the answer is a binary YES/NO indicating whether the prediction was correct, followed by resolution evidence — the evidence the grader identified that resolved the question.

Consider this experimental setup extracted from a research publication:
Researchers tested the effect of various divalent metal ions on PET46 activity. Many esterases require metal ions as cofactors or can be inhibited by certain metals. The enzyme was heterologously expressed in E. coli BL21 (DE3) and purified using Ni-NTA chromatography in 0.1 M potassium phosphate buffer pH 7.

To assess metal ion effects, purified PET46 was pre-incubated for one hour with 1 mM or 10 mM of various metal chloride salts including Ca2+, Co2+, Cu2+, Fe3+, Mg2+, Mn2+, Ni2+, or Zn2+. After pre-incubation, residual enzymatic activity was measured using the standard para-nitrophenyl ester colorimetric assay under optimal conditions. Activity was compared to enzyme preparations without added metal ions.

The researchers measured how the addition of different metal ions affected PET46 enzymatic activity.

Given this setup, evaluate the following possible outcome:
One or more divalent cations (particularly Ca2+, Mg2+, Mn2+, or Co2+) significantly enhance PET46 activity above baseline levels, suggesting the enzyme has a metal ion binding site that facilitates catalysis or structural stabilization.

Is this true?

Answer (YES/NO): YES